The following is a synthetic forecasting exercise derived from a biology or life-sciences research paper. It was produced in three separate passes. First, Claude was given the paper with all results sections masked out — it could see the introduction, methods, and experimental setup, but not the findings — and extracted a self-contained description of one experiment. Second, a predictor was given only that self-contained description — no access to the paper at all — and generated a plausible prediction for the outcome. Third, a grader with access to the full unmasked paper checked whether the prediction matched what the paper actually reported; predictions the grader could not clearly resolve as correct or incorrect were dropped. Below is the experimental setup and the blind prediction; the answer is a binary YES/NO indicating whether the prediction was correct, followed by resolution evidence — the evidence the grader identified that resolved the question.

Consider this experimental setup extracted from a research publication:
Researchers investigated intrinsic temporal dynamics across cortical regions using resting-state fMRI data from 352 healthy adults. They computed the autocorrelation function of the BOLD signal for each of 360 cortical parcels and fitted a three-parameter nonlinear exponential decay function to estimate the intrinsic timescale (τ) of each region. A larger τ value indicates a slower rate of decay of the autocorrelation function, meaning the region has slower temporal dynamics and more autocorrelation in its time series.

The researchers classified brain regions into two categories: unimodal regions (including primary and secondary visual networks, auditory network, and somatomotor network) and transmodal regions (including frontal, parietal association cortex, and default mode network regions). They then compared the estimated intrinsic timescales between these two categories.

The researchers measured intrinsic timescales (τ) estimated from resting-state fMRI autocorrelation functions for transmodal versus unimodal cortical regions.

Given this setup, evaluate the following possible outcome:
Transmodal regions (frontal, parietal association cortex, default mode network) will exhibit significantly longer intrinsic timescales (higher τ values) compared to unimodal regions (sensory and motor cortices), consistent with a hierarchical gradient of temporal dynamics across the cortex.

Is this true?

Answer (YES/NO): YES